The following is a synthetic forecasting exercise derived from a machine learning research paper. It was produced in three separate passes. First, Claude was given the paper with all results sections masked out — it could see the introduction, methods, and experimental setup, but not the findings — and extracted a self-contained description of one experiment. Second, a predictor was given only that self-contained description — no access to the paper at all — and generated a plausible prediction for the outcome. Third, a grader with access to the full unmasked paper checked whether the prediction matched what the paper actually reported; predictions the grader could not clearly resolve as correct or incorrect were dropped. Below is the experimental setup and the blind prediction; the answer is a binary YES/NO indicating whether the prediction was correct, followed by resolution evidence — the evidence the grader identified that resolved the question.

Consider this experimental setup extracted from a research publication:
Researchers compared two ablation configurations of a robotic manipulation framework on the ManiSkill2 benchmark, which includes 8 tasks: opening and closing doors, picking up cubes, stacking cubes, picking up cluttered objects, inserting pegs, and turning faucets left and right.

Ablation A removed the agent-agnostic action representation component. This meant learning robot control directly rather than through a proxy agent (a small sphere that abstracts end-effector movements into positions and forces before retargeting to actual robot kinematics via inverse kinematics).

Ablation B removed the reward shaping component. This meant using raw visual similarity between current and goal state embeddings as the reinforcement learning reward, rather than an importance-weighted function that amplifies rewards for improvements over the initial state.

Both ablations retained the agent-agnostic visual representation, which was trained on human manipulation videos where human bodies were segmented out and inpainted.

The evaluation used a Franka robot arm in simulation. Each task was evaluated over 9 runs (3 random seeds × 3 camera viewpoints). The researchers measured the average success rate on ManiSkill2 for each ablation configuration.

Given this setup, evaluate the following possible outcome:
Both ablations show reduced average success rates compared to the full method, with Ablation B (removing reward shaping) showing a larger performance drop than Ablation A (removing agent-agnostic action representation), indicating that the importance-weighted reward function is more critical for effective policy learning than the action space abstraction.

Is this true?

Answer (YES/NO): NO